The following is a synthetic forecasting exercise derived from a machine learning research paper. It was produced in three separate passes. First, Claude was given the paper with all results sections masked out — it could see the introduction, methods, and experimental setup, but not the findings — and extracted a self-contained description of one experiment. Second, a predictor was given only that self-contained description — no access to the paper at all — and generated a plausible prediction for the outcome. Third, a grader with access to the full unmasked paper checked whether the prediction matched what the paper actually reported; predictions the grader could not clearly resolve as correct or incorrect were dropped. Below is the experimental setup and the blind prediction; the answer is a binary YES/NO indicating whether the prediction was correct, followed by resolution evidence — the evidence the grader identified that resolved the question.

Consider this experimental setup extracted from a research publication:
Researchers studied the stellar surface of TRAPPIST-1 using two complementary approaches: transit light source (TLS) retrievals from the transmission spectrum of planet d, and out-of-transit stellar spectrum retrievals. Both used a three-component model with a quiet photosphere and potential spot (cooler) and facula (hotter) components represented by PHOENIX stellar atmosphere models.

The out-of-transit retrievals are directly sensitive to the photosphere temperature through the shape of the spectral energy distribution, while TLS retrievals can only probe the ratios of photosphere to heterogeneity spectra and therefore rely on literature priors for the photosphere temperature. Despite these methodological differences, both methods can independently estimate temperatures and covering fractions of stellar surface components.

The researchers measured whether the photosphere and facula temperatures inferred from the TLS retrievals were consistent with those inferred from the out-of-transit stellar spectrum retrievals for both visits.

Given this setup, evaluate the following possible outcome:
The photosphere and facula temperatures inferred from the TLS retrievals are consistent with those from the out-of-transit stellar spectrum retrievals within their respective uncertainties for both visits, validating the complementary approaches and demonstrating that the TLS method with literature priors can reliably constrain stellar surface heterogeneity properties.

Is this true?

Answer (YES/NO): YES